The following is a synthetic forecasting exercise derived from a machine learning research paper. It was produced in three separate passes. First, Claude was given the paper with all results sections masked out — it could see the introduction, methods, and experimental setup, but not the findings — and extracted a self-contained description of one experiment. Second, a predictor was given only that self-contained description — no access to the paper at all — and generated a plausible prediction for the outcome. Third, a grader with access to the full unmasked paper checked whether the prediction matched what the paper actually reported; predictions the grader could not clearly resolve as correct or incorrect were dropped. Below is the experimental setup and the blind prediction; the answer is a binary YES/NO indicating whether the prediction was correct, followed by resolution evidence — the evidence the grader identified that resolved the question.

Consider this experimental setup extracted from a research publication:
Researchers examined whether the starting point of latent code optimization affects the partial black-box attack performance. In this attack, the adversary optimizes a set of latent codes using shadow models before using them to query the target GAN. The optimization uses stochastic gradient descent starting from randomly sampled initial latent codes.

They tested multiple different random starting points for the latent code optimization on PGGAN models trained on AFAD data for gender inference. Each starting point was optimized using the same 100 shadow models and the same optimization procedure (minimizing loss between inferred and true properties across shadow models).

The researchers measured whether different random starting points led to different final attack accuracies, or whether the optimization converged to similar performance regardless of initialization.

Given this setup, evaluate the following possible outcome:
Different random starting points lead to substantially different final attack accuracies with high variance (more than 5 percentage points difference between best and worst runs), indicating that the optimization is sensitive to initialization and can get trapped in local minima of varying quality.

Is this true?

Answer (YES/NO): NO